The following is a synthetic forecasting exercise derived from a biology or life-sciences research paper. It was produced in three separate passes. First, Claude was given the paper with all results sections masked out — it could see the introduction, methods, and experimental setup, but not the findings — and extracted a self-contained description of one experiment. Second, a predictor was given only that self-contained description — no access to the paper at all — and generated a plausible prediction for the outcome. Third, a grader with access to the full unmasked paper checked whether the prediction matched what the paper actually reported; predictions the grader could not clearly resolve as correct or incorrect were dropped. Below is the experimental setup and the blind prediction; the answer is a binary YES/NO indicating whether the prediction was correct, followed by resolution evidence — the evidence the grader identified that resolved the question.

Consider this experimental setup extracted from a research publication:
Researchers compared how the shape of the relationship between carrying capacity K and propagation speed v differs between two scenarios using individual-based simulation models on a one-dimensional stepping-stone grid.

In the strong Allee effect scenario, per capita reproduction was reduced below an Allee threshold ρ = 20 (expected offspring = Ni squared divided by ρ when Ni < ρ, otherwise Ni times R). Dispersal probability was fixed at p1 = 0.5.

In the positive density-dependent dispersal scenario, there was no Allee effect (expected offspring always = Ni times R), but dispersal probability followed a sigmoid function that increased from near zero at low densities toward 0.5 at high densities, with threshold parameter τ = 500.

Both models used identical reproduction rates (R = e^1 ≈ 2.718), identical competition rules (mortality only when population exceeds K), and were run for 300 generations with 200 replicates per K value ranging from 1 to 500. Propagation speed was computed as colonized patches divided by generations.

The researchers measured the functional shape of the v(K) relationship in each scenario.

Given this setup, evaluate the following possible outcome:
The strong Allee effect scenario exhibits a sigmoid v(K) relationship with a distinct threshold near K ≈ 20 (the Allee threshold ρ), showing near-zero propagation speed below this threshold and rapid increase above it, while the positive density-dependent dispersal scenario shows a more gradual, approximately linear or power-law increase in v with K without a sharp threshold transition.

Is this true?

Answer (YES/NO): NO